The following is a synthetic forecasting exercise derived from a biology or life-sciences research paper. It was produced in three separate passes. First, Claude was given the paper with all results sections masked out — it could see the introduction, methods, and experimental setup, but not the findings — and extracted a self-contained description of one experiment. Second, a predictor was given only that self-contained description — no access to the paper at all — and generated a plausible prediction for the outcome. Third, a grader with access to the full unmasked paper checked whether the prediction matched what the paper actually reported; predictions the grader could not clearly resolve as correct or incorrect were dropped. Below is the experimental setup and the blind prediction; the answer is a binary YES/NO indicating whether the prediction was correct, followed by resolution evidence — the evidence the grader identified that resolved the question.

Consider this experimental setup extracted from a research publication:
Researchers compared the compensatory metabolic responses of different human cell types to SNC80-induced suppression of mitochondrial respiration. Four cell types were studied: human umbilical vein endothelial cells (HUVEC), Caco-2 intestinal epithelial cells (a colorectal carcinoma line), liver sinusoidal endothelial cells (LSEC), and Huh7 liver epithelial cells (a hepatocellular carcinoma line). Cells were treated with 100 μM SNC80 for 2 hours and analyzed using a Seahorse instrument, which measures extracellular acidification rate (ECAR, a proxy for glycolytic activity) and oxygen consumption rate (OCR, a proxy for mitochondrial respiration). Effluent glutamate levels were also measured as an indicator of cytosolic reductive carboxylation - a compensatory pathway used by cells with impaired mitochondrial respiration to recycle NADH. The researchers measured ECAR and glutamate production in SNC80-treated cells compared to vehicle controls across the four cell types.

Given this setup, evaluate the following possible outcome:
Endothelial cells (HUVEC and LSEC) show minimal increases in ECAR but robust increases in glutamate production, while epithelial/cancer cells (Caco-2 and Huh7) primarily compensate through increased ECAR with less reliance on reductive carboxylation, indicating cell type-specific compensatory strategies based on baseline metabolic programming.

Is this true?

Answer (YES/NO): NO